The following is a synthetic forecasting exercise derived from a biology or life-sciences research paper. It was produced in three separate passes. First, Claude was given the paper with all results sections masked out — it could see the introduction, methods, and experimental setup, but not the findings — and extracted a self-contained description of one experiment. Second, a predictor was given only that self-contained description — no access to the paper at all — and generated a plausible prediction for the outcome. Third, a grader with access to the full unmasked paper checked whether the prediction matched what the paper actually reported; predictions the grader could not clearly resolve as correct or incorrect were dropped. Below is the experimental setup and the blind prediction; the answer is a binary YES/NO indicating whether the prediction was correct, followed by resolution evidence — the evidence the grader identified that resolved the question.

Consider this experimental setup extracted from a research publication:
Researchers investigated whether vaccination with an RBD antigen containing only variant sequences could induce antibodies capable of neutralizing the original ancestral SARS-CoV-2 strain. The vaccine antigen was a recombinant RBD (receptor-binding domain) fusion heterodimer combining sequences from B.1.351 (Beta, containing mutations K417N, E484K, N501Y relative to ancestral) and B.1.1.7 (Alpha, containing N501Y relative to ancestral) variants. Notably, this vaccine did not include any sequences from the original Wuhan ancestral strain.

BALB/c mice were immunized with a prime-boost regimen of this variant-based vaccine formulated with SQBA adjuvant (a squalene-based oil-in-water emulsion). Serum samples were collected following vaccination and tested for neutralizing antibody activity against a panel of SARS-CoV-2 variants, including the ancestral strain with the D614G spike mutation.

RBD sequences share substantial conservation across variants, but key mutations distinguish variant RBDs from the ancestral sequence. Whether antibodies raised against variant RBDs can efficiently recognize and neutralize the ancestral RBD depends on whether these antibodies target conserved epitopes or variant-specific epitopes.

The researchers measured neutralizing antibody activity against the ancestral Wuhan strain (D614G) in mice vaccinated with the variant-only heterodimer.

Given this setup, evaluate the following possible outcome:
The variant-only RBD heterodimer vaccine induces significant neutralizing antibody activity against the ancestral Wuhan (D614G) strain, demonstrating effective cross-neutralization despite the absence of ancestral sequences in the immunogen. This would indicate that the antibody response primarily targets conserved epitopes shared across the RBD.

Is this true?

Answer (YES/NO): YES